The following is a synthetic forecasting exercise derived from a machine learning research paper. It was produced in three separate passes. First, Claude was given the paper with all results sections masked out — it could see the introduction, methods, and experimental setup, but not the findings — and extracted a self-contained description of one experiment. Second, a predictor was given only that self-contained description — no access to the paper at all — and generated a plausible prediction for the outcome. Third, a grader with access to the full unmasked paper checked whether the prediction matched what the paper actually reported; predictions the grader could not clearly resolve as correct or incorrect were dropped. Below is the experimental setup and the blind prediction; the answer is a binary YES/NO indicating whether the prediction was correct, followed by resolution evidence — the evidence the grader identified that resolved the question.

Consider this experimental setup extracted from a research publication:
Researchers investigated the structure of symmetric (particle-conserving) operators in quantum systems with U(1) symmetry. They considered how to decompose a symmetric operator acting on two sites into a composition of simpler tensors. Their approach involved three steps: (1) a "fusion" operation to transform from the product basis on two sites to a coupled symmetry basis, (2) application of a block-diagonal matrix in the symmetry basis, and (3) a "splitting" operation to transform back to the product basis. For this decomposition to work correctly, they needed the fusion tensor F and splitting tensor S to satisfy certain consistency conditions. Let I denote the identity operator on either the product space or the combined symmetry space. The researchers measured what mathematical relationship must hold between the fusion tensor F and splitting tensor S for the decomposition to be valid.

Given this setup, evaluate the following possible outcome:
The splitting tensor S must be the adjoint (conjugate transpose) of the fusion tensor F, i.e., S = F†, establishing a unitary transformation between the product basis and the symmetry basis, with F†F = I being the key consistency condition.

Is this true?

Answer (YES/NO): NO